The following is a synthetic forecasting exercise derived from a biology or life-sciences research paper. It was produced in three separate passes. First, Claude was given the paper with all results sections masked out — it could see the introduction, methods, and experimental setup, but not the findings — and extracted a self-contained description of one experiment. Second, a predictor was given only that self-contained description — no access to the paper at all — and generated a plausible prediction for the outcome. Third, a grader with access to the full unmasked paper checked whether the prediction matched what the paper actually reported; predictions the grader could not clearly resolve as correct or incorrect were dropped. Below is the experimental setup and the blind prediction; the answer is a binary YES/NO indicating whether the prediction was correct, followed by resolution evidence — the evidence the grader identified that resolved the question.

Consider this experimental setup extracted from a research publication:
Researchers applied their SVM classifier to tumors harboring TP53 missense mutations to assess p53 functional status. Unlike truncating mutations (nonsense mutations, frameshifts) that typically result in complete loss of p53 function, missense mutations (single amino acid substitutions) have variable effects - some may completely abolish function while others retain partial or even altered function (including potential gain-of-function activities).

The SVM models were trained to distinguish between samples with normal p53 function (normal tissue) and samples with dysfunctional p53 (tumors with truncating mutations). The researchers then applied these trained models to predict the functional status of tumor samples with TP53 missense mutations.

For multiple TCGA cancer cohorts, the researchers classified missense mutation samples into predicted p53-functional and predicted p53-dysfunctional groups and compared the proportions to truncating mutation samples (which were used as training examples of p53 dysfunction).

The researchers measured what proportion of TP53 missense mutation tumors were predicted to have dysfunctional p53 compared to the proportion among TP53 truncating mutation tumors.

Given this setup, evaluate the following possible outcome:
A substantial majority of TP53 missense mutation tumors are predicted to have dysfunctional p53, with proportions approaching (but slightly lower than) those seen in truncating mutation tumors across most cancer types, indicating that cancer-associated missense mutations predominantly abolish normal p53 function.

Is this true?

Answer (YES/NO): YES